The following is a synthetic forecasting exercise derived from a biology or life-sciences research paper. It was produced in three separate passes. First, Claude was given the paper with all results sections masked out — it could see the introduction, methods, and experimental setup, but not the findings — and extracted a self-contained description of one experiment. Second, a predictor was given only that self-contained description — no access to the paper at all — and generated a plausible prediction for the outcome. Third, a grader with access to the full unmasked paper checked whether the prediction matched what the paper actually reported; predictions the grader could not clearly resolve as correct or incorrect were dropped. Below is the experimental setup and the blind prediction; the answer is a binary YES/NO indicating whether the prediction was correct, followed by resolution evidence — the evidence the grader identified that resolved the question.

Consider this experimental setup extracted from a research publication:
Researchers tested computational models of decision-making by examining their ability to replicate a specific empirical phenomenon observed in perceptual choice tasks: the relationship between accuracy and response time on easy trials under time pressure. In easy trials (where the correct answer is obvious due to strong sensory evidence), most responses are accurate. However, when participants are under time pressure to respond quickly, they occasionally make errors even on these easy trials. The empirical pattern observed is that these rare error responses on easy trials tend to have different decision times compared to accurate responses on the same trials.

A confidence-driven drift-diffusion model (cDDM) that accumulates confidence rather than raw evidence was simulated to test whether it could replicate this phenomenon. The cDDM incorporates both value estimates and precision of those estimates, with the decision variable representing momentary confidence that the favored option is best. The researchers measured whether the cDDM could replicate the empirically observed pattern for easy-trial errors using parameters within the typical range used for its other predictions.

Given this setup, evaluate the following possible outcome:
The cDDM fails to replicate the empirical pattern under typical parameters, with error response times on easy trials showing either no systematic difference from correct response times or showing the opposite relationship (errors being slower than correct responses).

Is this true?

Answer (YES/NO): YES